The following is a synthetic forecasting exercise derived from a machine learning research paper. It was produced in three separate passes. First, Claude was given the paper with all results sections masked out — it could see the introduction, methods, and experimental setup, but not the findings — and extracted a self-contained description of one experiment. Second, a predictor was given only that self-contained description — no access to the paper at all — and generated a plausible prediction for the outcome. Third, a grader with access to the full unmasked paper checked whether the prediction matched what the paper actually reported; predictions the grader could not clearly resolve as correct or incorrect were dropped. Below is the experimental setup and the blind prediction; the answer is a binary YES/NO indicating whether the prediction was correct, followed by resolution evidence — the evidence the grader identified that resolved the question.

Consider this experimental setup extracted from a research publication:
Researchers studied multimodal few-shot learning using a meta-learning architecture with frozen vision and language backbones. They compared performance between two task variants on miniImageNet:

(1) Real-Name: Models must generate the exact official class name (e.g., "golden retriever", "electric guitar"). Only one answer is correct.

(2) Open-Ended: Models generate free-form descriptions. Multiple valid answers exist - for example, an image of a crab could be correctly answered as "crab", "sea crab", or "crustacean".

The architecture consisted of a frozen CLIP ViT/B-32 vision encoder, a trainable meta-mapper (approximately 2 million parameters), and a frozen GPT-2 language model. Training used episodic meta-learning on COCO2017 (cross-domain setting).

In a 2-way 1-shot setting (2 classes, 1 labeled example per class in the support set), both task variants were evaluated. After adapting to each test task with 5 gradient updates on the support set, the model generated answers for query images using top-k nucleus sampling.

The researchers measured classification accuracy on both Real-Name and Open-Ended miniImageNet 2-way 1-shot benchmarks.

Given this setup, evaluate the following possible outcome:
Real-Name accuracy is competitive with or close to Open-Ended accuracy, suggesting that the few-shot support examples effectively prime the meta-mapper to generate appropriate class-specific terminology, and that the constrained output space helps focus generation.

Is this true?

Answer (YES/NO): NO